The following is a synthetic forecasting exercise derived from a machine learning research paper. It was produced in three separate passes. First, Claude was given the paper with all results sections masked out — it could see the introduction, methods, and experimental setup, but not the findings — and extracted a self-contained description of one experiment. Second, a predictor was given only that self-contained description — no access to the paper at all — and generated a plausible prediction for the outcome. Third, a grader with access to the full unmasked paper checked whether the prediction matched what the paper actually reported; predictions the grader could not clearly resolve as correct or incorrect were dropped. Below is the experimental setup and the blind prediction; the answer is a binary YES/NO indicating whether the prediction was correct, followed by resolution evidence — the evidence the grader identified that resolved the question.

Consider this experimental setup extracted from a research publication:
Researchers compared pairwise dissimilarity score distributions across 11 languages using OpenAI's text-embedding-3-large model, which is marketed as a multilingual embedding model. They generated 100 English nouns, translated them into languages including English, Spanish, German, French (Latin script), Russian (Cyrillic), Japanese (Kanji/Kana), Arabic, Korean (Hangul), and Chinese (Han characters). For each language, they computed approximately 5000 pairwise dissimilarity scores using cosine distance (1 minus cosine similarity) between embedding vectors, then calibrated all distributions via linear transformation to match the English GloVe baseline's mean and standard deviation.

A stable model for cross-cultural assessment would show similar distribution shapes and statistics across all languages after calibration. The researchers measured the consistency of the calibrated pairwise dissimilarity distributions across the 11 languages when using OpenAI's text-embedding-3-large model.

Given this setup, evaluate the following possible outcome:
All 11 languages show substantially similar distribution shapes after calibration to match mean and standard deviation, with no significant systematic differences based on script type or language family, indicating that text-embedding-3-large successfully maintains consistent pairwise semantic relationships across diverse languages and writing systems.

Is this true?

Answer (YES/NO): NO